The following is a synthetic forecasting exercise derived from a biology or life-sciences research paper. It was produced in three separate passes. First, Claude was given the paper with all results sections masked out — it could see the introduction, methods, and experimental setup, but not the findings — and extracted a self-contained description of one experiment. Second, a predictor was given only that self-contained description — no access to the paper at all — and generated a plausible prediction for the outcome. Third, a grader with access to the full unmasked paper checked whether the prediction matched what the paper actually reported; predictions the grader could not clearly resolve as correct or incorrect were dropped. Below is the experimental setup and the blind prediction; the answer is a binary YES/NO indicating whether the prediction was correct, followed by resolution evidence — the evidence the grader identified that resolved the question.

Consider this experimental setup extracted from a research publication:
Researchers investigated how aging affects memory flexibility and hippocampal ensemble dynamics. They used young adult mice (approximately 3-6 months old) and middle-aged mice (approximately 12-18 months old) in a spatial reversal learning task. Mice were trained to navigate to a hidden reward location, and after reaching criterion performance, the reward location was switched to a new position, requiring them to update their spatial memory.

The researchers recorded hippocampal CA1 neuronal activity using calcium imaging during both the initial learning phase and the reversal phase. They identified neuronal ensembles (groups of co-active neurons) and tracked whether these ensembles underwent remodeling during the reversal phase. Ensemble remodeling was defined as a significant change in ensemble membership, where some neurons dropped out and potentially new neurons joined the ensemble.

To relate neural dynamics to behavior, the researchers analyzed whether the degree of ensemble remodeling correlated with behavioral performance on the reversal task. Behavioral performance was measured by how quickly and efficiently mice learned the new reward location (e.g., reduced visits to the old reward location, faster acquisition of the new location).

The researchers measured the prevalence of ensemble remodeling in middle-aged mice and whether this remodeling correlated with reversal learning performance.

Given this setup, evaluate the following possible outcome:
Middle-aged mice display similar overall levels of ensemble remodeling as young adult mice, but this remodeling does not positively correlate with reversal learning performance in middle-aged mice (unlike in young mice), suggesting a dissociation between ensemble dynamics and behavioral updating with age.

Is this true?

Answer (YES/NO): NO